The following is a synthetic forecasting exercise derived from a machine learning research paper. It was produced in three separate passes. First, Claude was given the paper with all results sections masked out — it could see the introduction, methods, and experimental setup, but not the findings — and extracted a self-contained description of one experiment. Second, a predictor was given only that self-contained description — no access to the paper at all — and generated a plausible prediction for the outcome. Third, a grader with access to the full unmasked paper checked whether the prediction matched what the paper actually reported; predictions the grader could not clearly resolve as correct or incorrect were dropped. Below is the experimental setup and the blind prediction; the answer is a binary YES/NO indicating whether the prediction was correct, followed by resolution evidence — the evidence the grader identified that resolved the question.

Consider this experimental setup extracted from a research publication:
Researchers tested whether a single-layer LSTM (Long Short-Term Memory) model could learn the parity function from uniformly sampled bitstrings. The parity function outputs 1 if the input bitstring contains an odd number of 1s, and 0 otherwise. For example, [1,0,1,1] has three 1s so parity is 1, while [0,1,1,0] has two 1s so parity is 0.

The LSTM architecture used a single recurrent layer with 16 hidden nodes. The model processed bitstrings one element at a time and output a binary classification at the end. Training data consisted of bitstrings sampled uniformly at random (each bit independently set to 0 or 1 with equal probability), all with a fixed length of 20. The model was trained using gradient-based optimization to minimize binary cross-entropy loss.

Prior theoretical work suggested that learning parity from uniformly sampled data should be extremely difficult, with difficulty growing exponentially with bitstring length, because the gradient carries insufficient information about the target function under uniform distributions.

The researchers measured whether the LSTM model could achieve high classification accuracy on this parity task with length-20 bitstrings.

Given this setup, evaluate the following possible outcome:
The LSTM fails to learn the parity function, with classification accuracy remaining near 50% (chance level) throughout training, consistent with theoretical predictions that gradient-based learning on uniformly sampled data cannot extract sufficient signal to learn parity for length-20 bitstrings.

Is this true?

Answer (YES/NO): NO